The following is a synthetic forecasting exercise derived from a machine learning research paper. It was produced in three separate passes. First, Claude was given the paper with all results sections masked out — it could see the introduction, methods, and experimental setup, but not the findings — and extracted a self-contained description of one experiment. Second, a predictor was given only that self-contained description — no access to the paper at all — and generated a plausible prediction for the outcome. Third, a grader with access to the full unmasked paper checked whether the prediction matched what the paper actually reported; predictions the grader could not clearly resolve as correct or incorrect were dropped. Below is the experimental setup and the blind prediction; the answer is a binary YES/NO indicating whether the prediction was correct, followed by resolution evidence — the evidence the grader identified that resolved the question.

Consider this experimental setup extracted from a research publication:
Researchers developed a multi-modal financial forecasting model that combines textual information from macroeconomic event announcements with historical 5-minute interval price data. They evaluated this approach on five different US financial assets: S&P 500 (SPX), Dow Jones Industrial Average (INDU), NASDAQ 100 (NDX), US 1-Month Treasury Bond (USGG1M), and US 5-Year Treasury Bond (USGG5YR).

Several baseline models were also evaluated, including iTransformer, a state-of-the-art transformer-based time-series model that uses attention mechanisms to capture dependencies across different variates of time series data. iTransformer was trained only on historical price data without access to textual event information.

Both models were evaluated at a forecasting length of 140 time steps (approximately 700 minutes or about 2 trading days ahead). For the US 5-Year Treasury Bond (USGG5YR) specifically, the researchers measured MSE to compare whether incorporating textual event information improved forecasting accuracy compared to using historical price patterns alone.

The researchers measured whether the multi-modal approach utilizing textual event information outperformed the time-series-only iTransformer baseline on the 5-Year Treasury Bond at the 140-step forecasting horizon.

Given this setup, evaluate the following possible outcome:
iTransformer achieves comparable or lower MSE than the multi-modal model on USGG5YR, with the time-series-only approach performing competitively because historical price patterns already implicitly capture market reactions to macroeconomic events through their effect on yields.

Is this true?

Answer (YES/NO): YES